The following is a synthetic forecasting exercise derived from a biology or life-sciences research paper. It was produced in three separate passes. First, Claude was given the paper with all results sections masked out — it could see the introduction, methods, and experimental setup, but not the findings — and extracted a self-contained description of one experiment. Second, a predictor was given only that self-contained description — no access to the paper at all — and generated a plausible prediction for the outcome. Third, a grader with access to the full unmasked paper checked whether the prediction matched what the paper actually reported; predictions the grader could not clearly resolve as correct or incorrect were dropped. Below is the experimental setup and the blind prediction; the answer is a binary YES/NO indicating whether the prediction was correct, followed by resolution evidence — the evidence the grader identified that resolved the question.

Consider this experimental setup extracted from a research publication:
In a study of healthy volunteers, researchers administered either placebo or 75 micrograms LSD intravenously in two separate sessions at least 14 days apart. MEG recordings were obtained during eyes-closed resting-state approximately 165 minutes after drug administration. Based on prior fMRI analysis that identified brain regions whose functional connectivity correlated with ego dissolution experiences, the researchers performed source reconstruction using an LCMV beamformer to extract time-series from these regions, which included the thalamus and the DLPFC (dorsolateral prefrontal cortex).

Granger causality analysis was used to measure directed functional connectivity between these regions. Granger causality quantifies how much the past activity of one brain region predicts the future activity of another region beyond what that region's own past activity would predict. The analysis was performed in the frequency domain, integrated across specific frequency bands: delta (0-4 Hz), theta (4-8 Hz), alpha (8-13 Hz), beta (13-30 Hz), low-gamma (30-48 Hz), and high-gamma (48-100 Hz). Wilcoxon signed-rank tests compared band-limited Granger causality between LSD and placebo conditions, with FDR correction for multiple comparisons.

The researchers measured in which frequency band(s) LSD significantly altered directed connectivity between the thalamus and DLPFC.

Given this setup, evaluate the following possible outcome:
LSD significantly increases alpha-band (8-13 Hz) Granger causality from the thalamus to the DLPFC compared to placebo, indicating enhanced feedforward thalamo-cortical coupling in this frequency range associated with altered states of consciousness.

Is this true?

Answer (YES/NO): NO